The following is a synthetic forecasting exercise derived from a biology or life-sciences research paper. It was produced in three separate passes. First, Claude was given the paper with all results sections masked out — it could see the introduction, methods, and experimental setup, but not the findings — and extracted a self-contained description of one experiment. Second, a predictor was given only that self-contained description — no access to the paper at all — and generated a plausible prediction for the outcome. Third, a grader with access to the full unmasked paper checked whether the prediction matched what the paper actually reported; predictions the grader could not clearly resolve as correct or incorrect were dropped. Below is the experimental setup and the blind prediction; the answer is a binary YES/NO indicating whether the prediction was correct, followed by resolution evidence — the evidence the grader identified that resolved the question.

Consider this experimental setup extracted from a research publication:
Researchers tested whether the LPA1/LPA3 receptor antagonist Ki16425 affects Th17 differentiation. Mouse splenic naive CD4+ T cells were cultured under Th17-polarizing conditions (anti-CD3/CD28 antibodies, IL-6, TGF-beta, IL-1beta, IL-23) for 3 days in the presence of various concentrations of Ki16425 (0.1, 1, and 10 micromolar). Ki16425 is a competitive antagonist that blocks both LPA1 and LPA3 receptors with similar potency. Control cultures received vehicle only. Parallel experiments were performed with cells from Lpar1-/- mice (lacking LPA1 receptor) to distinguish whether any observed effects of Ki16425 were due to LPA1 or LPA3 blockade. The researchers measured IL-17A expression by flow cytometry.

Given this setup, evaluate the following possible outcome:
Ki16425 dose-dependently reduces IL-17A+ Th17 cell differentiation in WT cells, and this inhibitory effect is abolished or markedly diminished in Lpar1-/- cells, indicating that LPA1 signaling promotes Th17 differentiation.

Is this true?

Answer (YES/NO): NO